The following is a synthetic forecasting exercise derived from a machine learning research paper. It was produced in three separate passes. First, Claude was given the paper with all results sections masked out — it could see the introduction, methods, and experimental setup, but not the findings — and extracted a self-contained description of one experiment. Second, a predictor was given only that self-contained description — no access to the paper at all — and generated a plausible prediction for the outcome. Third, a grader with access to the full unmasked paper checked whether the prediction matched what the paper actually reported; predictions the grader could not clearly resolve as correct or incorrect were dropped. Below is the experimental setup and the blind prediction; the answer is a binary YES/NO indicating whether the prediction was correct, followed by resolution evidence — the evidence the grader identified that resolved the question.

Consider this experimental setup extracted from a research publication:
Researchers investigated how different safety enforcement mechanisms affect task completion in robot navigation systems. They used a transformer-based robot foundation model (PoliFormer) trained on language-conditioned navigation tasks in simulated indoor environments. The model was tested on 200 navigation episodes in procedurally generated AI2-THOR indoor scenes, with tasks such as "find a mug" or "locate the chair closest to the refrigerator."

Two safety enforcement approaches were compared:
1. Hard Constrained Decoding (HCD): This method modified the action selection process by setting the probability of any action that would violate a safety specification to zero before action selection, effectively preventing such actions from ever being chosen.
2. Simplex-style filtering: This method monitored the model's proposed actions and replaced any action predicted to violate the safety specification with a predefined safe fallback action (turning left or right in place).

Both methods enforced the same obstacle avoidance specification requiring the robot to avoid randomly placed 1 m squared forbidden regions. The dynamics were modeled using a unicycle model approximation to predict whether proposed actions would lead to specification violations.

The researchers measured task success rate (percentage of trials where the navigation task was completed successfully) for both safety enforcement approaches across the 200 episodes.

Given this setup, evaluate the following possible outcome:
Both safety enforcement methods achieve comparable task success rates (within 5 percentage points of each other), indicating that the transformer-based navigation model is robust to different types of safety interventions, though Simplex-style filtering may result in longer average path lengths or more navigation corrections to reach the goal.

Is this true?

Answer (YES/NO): NO